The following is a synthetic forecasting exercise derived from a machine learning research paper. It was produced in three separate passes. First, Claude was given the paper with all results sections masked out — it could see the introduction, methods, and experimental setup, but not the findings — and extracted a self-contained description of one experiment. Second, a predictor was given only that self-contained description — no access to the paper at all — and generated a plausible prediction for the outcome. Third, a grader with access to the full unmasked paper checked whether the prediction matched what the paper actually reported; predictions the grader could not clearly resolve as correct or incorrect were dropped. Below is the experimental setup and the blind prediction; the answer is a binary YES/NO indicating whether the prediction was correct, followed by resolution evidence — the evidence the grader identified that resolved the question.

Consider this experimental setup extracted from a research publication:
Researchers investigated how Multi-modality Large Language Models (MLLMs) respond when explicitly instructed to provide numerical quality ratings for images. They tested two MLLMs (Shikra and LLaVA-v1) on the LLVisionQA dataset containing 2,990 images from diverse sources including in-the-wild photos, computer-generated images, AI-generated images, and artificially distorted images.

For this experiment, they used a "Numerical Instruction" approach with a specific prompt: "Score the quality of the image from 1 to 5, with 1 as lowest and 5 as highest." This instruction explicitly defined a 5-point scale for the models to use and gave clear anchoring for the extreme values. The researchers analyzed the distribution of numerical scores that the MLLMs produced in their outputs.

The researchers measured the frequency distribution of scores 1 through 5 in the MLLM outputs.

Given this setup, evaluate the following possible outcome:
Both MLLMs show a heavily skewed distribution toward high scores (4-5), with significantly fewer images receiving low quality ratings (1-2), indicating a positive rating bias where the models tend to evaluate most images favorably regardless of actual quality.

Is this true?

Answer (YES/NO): NO